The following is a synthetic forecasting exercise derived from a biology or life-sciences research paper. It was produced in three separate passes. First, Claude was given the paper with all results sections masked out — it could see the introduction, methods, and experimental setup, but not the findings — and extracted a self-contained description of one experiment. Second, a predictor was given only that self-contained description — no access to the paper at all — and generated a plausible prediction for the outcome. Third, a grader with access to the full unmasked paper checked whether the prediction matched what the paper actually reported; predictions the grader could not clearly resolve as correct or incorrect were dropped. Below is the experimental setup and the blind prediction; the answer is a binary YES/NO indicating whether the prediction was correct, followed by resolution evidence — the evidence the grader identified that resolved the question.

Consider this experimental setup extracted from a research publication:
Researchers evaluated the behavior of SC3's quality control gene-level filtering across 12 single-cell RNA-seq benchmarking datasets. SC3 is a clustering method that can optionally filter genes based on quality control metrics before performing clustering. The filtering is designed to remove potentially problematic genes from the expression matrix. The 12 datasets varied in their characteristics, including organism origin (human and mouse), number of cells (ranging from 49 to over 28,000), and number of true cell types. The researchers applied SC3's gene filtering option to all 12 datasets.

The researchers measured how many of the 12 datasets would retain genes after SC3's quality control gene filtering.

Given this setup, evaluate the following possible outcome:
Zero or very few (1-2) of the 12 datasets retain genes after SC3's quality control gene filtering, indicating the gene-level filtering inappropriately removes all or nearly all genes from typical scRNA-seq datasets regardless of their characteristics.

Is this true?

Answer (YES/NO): NO